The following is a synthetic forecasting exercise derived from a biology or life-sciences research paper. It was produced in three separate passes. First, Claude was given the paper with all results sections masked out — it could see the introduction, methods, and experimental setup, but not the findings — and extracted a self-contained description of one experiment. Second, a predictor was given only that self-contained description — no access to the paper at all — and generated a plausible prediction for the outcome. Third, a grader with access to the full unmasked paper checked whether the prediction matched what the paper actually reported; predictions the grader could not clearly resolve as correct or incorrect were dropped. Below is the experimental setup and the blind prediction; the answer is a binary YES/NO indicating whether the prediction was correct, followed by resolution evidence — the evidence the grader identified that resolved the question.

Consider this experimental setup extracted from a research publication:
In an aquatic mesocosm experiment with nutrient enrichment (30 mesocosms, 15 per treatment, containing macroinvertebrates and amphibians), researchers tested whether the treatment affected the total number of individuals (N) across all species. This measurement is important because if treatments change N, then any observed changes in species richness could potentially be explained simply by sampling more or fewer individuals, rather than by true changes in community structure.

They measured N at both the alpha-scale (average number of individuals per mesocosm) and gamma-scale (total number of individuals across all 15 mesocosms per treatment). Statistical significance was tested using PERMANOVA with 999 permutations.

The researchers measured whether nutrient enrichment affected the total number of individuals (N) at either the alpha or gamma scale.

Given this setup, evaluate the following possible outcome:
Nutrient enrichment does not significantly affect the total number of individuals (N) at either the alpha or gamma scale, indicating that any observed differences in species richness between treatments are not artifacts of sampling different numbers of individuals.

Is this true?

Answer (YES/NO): YES